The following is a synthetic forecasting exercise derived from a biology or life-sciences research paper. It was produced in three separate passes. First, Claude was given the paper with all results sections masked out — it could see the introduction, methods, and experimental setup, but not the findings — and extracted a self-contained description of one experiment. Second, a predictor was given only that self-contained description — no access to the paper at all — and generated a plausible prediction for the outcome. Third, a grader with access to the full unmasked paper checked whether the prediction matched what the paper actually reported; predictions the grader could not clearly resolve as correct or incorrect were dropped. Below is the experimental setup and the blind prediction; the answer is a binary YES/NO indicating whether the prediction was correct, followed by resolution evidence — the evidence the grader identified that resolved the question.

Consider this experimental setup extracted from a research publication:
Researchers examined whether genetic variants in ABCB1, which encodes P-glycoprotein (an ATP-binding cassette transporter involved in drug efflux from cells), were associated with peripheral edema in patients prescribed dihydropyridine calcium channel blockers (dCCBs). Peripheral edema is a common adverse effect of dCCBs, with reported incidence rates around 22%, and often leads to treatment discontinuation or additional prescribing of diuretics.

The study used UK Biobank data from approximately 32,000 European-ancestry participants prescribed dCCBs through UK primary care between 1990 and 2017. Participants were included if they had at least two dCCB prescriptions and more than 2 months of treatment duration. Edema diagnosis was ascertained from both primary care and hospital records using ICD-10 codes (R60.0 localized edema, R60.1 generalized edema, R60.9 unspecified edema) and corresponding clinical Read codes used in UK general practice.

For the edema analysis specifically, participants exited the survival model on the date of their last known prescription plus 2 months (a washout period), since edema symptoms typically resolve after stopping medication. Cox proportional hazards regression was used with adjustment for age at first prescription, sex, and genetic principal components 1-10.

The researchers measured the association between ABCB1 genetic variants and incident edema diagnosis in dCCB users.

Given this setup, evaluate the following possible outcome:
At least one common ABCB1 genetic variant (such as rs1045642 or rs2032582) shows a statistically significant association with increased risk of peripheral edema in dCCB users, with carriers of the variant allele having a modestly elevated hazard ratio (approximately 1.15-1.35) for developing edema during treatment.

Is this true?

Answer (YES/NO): NO